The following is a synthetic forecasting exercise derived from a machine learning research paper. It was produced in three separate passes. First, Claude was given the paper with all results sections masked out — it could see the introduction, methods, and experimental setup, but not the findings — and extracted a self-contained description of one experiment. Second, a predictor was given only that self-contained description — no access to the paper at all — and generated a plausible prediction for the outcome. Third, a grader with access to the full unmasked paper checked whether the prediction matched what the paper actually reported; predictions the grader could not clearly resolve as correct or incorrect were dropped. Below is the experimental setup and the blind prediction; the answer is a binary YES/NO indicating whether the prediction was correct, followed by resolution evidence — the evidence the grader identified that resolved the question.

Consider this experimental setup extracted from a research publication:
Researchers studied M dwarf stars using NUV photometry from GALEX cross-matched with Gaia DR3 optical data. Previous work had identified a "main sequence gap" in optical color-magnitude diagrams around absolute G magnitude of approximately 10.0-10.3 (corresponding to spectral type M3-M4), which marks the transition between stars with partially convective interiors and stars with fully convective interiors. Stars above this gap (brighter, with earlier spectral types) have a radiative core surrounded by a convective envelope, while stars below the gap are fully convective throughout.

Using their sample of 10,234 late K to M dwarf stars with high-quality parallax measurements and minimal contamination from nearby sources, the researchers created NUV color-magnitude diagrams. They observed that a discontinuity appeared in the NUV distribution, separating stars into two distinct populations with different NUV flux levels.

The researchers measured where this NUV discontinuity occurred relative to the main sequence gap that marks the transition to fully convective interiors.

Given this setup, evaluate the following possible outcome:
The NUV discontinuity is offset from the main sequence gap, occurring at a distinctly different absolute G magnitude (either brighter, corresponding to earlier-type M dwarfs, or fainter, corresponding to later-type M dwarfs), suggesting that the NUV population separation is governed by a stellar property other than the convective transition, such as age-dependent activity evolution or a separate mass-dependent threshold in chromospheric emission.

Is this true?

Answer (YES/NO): YES